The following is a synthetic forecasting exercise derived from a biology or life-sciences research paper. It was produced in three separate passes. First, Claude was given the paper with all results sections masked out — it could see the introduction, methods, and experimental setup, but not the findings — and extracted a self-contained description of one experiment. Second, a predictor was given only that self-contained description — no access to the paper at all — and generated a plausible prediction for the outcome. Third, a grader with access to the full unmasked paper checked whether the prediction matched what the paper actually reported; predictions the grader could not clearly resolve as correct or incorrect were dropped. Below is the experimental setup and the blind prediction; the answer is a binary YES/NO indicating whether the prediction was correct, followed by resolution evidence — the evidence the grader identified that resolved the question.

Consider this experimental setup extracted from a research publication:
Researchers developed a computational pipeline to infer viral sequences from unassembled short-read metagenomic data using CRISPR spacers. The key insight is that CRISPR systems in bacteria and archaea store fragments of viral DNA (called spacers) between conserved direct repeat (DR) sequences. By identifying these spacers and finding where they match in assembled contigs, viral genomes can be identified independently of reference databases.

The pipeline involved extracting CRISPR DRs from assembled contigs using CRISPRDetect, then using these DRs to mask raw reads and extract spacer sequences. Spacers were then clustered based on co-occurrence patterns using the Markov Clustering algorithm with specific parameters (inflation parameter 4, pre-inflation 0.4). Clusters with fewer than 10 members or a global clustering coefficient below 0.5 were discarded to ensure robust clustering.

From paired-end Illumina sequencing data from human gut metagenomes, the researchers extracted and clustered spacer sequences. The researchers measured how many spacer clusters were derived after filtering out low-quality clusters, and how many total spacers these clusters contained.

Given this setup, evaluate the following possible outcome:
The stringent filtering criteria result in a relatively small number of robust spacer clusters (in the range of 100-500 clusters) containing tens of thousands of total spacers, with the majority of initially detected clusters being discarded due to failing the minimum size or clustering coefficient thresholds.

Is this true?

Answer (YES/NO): NO